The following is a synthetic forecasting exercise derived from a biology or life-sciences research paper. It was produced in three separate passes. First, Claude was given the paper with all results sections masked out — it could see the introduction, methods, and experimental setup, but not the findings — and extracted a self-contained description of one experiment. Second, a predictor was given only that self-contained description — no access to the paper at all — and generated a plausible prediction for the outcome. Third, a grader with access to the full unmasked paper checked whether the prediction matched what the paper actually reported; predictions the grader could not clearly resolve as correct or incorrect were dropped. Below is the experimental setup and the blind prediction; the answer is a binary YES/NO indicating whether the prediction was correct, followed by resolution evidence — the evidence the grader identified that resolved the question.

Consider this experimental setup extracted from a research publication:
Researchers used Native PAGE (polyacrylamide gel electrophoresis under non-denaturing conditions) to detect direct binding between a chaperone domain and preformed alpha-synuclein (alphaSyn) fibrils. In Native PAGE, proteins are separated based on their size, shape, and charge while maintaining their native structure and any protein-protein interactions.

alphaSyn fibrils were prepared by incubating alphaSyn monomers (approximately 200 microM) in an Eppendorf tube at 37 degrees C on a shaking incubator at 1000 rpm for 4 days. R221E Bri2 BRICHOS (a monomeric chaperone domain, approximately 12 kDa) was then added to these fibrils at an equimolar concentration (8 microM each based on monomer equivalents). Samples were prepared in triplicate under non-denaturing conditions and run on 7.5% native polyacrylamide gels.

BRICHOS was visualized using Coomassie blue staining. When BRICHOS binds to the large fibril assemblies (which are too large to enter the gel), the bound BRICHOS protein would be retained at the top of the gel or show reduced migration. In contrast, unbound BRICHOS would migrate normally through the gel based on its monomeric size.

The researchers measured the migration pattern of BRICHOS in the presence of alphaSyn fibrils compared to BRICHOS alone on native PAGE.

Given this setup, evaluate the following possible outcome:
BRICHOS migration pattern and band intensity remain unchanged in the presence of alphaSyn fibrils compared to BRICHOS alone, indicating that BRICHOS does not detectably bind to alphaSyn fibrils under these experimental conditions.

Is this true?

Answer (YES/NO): NO